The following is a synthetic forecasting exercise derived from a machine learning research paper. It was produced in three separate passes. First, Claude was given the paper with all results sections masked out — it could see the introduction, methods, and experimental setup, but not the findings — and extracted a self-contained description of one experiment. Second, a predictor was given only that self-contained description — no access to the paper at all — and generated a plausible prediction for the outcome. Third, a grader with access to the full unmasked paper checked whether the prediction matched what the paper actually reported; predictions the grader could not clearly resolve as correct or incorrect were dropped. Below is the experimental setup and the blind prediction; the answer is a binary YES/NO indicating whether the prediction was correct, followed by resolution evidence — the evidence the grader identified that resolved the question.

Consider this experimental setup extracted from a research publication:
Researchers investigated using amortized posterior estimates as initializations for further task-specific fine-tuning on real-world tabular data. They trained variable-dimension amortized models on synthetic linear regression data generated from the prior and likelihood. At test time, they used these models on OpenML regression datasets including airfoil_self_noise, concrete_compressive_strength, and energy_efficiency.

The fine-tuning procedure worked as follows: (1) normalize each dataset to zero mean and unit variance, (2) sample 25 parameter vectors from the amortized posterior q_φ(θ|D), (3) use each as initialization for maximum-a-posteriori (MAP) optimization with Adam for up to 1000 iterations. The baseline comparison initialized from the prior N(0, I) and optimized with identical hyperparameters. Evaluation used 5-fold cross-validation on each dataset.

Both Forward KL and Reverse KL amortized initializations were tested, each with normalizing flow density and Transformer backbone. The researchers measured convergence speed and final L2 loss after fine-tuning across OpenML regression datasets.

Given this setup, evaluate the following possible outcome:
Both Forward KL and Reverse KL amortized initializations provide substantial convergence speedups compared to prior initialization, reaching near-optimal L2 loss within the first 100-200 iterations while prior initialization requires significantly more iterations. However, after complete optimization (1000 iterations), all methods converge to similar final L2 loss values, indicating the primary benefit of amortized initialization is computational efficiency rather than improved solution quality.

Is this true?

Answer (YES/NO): NO